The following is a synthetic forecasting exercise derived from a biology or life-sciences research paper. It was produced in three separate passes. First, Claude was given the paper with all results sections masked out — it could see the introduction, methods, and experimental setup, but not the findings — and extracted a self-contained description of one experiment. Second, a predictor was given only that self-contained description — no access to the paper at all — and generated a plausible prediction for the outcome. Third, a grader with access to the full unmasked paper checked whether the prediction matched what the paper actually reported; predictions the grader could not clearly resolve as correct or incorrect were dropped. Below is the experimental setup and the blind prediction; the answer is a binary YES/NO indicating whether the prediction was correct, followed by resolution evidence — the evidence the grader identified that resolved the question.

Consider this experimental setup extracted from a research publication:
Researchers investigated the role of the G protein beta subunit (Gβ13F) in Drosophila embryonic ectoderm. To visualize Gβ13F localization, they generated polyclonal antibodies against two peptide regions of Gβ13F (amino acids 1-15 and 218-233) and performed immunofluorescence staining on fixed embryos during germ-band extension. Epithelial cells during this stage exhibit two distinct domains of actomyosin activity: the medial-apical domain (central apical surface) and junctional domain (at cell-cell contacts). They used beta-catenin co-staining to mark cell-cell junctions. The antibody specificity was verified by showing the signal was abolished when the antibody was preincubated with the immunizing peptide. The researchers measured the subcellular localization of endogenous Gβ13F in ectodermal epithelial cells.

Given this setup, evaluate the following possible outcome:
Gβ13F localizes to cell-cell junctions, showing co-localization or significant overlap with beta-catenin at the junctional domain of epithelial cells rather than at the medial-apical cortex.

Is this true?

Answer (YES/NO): NO